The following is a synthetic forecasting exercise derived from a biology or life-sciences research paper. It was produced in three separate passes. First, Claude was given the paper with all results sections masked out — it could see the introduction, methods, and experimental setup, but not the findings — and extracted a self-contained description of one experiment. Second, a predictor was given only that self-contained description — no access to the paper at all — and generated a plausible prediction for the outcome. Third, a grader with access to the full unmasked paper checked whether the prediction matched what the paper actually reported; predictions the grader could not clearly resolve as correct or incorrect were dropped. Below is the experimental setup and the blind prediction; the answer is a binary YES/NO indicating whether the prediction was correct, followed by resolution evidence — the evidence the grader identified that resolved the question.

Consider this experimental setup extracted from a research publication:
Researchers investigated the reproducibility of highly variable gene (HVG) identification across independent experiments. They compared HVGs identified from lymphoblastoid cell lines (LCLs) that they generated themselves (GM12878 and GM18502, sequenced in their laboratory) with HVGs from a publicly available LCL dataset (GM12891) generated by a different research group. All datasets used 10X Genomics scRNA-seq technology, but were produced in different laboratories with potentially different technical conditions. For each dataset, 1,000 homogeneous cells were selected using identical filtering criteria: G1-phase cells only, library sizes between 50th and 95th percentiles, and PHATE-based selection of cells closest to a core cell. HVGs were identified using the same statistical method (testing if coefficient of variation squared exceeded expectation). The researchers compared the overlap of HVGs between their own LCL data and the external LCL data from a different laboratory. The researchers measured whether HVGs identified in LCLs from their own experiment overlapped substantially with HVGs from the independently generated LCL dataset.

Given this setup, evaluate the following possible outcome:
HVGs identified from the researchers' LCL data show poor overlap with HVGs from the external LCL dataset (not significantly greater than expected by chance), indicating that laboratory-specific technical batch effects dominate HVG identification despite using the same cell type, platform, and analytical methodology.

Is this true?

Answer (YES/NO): NO